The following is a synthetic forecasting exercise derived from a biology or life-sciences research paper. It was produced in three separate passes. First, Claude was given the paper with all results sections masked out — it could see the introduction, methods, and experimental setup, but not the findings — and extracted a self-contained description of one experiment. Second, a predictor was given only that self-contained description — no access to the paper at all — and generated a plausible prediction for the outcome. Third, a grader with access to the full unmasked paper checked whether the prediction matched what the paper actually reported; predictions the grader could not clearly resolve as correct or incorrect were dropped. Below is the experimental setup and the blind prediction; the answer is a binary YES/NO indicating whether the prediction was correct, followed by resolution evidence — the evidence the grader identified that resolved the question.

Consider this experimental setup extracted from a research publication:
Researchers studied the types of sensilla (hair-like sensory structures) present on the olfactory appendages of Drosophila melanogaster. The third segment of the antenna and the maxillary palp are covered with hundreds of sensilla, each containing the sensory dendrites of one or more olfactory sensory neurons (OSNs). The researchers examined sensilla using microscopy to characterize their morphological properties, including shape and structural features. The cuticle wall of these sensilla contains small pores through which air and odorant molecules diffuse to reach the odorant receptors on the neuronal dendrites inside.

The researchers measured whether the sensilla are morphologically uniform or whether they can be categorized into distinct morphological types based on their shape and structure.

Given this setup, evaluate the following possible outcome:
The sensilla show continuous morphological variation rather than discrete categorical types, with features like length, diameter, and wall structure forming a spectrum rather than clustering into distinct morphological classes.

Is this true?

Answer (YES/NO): NO